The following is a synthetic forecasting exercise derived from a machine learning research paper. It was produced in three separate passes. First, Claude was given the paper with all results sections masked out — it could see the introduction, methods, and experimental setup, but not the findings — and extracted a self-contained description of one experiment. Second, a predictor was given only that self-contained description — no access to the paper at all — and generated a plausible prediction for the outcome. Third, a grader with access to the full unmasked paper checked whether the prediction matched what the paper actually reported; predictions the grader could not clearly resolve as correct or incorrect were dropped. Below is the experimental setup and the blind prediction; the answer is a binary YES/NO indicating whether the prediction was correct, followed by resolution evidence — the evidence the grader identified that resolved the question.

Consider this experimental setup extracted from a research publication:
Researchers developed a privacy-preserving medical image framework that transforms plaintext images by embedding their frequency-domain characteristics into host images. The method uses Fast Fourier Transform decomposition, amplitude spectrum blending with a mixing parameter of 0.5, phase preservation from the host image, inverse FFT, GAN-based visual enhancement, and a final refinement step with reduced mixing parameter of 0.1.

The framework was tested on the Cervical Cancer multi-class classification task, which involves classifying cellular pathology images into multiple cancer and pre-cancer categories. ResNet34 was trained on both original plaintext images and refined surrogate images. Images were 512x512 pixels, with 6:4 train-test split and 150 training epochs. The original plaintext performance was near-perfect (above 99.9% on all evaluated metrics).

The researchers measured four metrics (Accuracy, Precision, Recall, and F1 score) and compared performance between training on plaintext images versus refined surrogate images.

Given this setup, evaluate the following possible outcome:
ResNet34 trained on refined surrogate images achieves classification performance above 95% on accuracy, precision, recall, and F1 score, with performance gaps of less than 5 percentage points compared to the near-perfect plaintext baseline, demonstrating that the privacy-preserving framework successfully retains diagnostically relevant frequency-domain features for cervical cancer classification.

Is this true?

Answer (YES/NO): YES